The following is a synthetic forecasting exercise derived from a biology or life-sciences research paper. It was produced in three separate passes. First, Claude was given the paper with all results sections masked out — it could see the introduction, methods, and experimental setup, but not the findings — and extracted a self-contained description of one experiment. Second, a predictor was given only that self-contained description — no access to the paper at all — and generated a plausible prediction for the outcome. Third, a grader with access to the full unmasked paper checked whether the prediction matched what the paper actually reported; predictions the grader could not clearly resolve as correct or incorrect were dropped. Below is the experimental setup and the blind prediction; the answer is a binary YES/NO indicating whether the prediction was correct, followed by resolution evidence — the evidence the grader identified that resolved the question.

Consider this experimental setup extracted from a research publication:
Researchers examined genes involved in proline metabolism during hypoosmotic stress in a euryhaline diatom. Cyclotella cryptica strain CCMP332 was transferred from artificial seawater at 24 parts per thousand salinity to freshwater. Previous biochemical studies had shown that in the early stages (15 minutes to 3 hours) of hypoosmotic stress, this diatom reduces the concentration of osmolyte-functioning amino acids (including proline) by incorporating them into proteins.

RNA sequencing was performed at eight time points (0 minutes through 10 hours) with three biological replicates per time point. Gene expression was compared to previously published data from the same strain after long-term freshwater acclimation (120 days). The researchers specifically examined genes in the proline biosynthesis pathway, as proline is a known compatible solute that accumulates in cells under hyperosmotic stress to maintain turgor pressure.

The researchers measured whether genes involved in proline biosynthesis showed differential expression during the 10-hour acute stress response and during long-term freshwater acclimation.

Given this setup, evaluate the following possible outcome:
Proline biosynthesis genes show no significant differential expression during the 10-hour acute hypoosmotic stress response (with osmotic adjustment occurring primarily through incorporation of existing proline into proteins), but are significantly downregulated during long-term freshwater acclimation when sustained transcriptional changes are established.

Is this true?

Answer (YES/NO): NO